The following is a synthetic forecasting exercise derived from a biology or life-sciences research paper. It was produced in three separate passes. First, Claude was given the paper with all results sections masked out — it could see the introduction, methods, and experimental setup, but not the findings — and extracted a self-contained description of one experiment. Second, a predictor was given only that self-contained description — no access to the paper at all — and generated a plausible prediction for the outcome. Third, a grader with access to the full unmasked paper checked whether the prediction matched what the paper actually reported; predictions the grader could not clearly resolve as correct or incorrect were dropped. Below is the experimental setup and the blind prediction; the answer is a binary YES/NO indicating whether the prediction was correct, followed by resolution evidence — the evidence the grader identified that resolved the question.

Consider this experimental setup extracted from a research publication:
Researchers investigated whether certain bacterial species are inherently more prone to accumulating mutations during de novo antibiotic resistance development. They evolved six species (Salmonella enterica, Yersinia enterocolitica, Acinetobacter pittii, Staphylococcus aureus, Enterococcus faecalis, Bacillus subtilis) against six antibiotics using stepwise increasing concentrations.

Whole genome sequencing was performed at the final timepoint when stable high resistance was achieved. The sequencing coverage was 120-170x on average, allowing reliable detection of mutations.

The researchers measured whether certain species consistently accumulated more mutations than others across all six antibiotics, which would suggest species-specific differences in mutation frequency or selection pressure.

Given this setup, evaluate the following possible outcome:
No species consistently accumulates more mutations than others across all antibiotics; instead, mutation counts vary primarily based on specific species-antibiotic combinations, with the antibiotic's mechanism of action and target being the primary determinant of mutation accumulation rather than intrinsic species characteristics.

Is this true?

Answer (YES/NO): NO